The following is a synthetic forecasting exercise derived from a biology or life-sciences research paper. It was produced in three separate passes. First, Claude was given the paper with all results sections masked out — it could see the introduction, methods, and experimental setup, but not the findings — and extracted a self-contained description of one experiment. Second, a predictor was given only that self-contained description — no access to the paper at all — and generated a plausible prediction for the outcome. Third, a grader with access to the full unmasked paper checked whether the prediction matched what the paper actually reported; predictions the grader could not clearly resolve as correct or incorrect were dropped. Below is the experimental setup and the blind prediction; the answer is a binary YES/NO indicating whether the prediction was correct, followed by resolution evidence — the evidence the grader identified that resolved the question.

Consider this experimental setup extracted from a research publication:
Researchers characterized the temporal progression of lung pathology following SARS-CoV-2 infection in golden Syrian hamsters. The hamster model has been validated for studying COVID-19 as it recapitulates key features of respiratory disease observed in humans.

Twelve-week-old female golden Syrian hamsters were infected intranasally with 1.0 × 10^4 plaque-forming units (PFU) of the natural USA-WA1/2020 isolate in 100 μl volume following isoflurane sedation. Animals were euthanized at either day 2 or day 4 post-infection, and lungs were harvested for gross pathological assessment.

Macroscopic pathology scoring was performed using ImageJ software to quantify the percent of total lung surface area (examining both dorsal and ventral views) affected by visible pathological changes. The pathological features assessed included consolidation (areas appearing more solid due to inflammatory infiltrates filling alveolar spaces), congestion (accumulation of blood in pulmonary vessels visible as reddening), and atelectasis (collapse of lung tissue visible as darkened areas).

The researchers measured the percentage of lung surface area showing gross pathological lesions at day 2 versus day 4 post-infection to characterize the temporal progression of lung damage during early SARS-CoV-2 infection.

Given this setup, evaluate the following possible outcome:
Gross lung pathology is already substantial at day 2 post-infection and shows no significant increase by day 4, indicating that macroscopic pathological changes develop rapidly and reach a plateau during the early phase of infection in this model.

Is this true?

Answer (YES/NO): NO